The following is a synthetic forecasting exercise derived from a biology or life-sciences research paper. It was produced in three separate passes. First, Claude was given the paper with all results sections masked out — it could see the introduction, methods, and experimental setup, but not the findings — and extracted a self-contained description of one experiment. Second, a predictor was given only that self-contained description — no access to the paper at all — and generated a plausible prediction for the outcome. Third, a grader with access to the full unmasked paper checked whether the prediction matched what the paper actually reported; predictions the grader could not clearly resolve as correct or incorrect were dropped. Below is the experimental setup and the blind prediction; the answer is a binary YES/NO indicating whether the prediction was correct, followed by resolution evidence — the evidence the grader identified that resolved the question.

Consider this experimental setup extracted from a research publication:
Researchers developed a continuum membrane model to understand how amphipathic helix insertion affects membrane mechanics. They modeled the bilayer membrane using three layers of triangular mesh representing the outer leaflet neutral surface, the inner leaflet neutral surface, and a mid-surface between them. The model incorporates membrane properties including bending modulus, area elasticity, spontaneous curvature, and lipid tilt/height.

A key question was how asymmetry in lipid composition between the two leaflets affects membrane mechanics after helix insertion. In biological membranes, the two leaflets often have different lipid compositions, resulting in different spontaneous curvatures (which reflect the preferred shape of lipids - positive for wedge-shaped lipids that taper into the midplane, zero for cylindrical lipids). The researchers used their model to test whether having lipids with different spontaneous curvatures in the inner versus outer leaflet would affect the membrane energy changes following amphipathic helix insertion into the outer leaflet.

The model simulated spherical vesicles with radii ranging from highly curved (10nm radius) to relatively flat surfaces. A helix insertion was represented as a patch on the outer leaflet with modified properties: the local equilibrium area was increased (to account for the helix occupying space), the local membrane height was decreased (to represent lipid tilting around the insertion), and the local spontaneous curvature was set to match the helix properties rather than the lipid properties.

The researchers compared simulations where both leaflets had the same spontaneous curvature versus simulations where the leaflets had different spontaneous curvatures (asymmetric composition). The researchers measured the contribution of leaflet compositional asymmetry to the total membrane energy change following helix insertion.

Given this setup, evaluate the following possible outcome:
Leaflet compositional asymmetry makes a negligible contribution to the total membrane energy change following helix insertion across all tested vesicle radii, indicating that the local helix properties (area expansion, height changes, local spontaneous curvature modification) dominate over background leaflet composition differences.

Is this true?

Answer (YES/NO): YES